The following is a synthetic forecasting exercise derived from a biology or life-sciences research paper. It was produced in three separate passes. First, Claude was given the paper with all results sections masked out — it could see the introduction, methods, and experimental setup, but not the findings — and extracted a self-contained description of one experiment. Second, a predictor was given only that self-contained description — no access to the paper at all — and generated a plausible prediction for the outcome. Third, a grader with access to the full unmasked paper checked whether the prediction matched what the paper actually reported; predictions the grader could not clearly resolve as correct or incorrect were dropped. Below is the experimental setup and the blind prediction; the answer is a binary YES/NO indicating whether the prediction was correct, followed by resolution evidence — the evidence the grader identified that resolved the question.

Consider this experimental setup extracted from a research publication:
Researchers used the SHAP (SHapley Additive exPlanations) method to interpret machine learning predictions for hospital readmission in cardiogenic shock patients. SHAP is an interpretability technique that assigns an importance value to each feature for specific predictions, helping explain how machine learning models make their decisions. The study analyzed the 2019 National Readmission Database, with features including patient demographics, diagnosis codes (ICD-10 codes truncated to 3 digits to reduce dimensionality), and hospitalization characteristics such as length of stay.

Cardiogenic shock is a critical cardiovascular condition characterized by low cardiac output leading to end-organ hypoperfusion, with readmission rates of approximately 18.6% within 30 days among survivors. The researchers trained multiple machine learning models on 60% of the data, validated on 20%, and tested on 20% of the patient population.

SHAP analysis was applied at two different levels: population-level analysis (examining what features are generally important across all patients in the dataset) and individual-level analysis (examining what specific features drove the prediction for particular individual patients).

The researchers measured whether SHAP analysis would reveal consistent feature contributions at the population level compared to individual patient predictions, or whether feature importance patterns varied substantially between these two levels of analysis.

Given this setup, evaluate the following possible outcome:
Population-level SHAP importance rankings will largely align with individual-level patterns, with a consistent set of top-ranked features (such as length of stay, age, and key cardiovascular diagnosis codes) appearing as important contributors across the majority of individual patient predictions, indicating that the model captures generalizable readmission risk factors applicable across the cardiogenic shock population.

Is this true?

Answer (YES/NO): NO